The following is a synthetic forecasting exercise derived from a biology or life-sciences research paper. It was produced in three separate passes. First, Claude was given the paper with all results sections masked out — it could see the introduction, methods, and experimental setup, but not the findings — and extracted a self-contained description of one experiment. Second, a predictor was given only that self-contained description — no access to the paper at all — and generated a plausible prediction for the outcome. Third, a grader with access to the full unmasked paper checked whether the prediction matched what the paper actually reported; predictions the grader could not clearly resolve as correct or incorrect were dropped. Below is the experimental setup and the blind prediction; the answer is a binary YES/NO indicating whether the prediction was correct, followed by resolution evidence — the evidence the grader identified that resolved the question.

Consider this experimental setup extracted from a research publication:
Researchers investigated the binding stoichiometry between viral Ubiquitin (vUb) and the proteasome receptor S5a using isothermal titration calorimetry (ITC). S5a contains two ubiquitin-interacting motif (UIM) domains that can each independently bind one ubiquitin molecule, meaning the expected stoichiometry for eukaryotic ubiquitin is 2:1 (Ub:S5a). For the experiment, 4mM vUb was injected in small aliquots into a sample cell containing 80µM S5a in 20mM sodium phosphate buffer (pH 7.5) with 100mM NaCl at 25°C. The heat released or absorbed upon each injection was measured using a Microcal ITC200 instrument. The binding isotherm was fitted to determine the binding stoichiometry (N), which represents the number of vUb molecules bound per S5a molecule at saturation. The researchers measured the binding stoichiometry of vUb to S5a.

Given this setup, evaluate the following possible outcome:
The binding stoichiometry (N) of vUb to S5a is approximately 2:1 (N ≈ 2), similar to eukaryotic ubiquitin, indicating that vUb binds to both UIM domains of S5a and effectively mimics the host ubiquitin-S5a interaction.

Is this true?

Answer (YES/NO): YES